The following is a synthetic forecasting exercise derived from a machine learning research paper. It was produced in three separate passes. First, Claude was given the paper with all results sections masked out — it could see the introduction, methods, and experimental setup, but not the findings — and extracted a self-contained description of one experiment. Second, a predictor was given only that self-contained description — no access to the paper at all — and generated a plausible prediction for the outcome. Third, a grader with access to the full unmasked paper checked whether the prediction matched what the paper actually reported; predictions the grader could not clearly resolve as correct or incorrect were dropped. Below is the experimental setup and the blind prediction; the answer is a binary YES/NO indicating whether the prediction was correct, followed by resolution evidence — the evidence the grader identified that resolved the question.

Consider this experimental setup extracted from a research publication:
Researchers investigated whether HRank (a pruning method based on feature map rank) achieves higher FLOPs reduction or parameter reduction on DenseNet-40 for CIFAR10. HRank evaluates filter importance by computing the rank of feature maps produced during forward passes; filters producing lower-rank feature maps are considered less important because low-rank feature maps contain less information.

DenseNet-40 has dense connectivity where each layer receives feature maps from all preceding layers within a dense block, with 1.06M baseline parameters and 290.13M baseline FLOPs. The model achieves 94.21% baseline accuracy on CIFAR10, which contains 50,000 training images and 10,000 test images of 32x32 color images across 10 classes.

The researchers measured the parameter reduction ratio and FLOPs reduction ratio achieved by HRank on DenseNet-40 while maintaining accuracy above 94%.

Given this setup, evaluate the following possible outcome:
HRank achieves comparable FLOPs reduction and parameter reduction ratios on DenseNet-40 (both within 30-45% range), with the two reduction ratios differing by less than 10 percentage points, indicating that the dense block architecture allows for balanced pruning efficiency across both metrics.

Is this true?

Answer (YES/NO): YES